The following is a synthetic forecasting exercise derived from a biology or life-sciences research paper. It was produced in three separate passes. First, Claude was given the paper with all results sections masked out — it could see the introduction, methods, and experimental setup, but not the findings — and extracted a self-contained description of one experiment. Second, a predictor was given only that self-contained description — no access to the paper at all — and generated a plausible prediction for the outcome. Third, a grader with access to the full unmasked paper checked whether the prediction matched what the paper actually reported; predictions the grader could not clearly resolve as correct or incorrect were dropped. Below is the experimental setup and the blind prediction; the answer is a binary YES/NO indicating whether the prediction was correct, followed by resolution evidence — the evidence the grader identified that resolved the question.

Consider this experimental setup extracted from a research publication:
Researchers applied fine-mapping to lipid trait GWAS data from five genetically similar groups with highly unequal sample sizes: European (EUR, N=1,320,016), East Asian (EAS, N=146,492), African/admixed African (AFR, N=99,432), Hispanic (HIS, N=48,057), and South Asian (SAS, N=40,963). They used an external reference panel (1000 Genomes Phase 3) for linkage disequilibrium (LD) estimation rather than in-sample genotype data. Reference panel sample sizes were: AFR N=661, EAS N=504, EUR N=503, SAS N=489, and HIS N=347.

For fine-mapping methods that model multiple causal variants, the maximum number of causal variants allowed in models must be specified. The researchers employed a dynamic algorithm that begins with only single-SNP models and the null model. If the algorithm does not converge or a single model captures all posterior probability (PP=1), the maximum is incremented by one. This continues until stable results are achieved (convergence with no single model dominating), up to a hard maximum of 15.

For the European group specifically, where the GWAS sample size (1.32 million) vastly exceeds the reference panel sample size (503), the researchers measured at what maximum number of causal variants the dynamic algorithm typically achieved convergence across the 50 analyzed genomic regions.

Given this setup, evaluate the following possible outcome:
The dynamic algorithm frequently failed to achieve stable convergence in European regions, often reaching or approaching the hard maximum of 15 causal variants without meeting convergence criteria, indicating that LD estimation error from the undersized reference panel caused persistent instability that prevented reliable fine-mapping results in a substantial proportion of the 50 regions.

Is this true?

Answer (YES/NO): NO